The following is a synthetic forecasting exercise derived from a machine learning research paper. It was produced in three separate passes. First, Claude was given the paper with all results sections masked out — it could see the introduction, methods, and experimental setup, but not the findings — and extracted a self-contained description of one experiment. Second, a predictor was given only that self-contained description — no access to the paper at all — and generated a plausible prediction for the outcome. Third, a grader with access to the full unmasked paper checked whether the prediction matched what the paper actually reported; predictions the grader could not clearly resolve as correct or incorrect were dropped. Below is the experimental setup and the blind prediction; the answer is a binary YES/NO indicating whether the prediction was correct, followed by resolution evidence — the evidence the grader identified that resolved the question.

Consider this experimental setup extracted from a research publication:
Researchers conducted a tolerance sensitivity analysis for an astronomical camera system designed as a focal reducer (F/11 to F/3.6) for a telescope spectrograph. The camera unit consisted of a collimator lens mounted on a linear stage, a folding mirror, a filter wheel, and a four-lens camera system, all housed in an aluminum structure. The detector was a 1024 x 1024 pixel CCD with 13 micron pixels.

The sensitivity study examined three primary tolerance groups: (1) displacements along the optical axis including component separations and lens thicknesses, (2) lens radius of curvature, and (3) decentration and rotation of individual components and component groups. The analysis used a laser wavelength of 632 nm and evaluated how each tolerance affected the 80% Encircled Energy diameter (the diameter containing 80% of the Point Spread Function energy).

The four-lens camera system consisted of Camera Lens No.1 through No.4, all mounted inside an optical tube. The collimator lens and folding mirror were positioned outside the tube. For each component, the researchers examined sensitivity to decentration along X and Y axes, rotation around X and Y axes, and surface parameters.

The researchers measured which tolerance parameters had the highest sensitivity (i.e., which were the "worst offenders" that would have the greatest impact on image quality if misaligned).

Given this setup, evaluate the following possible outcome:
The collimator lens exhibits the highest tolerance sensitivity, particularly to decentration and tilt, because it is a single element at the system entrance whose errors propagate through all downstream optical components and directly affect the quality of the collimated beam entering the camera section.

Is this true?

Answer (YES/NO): NO